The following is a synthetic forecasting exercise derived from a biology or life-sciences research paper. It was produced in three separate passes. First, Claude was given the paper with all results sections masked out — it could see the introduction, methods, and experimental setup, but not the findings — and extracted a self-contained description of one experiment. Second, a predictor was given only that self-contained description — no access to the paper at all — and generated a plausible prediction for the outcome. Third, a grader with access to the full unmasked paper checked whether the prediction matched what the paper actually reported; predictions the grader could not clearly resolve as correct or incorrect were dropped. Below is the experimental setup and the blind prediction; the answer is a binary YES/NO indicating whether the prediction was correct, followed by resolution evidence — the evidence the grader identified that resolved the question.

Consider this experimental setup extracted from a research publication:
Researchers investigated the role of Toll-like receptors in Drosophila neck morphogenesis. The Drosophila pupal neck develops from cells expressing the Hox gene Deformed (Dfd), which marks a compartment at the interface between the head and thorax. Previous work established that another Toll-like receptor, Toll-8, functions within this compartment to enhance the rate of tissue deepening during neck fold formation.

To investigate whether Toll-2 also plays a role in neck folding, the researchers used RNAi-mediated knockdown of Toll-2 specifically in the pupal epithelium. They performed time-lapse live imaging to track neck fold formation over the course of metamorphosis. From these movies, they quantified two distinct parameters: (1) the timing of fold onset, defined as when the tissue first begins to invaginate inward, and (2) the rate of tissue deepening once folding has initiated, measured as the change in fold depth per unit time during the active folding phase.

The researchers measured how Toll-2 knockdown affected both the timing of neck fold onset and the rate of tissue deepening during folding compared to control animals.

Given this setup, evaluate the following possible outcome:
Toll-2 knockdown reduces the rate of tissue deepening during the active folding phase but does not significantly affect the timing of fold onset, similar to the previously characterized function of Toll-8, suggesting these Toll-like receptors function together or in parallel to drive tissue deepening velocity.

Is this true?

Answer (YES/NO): NO